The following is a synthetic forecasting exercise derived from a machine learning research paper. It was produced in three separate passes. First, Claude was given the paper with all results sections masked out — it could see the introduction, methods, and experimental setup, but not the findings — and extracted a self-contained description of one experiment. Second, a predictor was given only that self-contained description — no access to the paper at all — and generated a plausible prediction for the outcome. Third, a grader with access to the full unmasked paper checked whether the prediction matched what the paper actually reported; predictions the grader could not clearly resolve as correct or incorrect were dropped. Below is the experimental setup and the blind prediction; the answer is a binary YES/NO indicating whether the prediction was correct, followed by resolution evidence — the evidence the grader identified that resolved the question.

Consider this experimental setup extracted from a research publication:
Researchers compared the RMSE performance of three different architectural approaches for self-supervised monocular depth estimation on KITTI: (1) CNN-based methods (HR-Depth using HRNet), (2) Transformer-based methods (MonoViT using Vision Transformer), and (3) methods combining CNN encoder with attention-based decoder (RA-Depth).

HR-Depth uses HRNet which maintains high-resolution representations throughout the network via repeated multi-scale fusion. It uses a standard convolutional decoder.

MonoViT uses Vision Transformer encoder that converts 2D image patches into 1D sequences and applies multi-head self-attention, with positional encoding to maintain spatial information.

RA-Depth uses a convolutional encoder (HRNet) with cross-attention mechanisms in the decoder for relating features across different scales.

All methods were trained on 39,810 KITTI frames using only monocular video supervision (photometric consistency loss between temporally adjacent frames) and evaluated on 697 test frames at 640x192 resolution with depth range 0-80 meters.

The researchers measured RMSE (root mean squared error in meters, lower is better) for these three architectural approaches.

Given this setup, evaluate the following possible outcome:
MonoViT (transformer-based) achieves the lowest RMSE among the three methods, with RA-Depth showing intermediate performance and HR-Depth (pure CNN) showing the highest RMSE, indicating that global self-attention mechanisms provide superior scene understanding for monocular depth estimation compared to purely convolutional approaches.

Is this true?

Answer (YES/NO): NO